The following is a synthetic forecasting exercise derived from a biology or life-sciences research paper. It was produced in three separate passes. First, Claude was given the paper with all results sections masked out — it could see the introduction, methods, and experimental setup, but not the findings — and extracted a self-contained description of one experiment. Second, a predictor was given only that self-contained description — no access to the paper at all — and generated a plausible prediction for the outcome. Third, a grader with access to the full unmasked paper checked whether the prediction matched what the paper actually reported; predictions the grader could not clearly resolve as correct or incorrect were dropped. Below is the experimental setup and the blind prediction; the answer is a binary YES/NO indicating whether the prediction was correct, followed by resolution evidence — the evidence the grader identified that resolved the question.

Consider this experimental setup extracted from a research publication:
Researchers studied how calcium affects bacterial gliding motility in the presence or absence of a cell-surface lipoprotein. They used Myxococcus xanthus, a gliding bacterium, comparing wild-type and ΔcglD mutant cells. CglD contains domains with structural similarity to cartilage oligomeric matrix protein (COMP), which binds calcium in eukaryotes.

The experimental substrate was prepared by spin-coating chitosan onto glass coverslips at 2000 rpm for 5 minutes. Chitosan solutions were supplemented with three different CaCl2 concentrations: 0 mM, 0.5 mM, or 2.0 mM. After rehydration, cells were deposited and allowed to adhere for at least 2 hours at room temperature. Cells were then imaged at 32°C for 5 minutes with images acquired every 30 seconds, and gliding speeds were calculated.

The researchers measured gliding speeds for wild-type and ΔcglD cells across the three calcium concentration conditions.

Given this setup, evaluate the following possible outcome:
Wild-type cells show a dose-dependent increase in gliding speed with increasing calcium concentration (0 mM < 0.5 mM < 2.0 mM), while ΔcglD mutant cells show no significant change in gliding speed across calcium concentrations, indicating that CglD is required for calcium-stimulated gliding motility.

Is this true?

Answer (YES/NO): YES